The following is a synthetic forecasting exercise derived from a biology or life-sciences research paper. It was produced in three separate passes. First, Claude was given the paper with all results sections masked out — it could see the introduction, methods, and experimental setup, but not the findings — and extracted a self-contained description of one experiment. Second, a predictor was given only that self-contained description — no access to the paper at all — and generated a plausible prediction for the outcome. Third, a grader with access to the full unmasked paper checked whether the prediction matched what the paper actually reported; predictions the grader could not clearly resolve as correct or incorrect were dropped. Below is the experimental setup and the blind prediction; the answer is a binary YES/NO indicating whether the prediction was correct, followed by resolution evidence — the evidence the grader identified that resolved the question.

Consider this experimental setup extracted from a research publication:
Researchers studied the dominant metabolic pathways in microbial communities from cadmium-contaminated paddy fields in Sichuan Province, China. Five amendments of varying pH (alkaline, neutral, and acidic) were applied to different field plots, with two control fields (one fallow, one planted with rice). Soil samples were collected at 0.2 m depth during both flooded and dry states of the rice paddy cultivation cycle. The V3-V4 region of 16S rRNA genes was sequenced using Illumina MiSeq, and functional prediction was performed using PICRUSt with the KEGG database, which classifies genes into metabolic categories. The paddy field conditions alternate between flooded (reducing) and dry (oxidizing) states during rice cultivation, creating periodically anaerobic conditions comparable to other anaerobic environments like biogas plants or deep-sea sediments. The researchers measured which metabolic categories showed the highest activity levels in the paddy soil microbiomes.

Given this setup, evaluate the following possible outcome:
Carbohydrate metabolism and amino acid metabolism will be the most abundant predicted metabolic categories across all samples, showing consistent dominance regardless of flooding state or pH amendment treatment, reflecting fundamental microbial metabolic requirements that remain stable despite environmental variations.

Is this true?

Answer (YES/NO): NO